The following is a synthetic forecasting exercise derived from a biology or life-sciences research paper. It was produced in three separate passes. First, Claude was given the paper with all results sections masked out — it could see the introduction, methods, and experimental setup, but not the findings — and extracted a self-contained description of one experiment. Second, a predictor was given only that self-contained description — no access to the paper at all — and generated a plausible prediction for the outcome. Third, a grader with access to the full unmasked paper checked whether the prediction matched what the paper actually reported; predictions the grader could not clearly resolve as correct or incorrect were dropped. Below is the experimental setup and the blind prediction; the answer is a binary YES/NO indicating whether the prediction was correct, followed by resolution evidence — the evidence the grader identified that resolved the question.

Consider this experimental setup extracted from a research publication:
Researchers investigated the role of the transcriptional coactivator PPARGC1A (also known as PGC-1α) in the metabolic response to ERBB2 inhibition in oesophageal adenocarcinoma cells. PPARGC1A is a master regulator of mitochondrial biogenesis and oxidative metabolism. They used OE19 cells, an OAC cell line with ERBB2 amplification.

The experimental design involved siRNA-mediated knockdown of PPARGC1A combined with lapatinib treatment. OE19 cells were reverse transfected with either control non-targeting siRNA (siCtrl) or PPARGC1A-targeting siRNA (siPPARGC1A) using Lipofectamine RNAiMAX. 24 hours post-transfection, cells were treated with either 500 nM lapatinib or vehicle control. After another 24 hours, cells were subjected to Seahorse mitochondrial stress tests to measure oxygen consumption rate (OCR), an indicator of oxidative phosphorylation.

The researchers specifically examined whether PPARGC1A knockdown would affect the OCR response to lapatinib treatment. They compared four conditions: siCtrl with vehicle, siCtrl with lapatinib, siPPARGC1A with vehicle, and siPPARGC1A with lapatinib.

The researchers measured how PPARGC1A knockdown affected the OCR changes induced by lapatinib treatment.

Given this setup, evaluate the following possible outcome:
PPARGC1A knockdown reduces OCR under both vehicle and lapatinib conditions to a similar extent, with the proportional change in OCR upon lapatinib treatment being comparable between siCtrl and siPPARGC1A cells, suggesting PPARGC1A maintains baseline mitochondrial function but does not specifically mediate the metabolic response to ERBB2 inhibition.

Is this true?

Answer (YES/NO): NO